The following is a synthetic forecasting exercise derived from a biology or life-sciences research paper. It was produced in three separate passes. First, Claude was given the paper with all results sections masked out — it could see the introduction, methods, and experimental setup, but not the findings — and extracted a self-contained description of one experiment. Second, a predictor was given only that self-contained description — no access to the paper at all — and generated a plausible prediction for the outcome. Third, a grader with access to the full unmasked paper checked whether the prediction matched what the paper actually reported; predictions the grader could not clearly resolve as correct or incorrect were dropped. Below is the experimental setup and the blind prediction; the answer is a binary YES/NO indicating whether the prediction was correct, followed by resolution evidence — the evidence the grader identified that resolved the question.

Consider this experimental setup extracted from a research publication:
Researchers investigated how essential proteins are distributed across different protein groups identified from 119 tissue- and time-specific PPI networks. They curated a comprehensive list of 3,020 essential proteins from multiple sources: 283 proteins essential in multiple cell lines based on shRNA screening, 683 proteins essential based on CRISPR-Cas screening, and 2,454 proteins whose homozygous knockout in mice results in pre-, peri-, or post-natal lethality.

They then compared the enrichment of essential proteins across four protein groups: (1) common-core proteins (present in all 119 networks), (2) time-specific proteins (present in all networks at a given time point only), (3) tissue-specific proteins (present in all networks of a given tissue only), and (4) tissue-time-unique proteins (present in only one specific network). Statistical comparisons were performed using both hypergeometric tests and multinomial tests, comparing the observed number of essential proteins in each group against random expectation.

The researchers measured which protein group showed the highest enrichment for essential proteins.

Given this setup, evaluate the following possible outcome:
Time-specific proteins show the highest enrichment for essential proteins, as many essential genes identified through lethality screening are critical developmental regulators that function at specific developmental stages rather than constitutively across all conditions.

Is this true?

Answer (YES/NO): NO